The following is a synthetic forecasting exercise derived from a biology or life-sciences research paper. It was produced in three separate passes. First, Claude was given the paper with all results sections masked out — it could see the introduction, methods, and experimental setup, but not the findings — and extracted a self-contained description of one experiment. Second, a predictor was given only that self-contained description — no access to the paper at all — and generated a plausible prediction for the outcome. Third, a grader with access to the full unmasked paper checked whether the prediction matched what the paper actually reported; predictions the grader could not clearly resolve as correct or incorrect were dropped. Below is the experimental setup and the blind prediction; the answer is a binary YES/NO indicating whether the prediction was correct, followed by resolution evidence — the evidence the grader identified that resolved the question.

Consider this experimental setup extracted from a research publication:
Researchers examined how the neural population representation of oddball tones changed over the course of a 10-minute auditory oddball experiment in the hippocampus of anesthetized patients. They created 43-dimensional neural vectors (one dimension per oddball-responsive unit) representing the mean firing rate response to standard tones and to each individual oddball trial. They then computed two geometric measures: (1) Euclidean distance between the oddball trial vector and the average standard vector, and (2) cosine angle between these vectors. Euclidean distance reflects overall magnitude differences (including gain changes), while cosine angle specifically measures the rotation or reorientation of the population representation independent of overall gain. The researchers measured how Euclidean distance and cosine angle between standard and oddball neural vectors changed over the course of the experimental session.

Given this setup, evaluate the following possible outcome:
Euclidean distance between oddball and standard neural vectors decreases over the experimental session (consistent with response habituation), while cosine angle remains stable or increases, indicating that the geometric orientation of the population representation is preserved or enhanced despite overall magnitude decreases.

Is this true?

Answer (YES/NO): NO